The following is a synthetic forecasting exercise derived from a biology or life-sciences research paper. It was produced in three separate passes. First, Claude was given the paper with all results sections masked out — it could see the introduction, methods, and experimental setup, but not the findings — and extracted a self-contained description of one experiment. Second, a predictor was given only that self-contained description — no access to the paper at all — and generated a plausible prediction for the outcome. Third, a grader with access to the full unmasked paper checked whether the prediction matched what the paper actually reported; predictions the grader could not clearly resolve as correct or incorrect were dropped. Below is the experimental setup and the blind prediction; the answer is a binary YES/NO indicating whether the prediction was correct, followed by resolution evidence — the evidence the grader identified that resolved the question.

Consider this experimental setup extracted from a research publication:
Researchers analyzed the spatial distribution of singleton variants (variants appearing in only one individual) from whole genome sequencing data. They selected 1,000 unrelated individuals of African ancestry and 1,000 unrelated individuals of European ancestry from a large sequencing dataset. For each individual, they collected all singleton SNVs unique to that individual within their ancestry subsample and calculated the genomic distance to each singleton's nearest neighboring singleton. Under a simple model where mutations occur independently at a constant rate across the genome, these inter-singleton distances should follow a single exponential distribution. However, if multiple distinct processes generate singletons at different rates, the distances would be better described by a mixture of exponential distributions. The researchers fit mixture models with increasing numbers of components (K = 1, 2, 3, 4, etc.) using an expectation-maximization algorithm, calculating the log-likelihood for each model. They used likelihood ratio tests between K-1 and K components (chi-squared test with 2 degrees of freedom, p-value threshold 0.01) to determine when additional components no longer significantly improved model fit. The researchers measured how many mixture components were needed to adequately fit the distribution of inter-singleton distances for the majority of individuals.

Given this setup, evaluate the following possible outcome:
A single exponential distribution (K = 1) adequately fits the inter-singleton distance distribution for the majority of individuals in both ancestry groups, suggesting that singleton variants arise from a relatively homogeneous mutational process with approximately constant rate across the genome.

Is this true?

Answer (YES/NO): NO